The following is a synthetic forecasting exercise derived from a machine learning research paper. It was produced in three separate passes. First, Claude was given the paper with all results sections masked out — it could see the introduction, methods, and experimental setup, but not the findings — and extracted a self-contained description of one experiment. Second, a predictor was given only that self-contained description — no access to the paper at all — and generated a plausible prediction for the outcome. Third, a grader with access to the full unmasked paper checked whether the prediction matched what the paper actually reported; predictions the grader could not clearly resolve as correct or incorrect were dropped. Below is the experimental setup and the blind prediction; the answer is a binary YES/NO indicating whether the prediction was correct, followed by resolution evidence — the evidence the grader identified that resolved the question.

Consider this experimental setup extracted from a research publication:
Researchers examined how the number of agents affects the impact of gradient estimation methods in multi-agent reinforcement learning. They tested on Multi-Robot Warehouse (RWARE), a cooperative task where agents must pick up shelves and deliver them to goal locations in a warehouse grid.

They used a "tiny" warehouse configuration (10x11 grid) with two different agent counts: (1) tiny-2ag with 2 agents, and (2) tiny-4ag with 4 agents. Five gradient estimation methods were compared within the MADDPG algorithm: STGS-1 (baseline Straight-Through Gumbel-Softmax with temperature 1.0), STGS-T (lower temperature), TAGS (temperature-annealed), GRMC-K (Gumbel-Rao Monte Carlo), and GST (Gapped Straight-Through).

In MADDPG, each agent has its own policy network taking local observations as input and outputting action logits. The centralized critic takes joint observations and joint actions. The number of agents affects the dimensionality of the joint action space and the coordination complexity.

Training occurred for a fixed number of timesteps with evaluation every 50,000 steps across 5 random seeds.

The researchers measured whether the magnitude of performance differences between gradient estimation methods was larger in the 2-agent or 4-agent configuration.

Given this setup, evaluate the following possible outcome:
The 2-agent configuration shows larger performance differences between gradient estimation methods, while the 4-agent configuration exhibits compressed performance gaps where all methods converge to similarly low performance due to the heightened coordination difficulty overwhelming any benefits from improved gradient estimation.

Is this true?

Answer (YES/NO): NO